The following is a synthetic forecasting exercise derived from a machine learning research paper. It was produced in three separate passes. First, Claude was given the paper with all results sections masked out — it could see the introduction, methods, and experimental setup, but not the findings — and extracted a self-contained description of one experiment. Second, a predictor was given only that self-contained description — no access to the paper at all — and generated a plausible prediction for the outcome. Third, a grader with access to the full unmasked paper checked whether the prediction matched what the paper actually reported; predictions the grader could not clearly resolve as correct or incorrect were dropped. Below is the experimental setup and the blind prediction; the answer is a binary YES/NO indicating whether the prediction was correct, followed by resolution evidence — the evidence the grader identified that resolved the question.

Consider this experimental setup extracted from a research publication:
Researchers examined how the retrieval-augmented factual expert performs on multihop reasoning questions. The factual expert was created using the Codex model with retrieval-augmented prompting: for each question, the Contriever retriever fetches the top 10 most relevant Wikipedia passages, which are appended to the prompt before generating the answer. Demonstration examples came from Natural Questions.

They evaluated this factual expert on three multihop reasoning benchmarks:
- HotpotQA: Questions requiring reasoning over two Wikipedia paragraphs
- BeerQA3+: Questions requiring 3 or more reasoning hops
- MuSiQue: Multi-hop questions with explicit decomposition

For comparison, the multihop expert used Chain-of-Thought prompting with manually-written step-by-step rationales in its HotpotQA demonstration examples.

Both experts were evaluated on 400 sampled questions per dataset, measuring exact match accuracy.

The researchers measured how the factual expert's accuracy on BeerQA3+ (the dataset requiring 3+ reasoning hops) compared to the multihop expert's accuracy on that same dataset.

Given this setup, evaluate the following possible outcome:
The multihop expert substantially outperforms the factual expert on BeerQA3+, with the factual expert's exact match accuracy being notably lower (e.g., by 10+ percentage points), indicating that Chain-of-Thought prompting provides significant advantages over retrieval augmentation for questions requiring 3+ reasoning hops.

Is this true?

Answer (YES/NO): YES